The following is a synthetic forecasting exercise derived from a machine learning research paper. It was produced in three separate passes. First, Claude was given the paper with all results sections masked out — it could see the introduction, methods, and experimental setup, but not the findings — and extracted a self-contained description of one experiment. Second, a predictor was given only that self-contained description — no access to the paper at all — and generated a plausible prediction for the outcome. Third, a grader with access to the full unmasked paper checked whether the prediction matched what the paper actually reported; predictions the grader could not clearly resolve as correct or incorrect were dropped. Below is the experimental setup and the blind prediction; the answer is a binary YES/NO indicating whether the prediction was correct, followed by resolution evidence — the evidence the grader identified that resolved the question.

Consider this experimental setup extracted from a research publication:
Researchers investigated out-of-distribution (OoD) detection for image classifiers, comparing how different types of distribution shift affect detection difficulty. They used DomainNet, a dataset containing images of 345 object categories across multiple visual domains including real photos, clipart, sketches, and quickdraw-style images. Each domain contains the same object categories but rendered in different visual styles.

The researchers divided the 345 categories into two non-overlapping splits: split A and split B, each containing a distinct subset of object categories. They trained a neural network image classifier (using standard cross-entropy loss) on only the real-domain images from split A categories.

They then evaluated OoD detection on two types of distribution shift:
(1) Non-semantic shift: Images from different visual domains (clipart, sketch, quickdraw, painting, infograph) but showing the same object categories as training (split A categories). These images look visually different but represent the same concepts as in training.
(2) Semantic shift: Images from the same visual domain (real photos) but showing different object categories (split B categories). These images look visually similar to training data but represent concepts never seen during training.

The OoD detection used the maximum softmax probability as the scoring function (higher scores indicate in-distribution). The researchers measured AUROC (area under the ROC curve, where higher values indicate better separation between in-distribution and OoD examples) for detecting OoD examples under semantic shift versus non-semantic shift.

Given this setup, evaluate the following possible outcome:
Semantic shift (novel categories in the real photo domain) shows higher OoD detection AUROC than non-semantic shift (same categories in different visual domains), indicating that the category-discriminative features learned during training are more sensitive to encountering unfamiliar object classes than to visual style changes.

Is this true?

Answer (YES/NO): NO